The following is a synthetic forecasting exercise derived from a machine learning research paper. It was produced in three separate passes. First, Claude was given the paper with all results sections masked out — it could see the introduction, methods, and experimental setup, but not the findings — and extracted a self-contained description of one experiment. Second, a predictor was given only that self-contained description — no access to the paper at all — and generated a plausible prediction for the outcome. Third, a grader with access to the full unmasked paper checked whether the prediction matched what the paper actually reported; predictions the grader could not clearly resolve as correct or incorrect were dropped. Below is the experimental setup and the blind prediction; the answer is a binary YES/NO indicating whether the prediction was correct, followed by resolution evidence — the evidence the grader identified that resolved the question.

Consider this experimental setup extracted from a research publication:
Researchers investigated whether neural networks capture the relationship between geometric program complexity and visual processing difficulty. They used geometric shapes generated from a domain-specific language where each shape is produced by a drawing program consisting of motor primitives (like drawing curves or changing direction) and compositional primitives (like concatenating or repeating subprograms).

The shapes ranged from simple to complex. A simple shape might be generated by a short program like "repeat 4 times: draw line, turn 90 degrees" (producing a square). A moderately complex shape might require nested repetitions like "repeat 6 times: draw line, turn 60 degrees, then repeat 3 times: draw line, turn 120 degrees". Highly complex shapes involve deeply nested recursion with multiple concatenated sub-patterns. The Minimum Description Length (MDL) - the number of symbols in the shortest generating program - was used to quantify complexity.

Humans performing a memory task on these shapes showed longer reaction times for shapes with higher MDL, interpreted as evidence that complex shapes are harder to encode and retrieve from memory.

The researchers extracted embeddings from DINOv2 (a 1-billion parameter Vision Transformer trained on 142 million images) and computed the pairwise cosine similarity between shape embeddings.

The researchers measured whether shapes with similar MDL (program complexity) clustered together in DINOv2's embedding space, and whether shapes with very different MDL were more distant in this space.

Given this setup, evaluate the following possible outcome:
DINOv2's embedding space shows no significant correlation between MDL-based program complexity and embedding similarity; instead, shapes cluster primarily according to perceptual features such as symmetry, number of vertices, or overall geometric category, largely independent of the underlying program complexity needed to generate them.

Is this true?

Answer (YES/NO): NO